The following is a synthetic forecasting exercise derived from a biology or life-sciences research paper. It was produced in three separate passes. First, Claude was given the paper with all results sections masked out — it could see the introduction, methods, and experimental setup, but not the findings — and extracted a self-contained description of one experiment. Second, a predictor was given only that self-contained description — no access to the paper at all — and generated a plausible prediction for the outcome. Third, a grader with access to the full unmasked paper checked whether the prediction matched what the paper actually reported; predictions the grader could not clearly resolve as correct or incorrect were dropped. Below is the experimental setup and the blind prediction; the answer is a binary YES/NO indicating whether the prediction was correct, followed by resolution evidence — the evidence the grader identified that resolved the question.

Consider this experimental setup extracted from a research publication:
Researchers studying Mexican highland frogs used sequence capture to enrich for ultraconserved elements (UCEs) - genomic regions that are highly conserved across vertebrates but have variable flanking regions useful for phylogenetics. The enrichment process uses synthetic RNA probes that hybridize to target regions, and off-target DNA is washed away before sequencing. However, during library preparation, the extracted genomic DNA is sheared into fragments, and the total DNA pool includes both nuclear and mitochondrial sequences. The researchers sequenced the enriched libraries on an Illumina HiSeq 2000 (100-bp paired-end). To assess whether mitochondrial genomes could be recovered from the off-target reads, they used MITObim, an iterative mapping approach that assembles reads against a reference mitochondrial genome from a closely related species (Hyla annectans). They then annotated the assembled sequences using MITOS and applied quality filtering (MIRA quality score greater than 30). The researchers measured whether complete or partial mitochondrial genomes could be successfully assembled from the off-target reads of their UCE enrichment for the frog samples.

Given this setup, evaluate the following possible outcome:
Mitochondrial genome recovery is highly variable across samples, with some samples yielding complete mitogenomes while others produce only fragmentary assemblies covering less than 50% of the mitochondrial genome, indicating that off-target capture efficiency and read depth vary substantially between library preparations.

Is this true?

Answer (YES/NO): NO